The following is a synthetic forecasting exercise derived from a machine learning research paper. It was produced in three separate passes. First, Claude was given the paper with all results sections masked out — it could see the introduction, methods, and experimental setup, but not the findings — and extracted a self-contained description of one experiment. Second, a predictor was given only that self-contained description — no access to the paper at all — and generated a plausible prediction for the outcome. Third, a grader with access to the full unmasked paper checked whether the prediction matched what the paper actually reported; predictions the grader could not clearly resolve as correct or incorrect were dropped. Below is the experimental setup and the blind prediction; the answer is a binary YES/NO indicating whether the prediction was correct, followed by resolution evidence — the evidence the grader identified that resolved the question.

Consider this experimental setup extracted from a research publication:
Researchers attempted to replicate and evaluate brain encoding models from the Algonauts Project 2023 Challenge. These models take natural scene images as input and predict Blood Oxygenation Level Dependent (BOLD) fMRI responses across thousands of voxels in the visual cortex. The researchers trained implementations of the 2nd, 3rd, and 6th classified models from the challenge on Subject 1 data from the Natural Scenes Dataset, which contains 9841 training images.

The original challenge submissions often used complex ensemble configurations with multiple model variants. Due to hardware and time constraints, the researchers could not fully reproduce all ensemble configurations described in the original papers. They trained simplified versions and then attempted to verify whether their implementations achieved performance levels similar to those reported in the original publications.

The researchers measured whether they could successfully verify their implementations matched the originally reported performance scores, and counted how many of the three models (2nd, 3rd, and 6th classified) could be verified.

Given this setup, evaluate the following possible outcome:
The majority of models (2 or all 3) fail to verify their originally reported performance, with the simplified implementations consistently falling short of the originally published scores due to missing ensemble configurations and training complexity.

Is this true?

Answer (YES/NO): NO